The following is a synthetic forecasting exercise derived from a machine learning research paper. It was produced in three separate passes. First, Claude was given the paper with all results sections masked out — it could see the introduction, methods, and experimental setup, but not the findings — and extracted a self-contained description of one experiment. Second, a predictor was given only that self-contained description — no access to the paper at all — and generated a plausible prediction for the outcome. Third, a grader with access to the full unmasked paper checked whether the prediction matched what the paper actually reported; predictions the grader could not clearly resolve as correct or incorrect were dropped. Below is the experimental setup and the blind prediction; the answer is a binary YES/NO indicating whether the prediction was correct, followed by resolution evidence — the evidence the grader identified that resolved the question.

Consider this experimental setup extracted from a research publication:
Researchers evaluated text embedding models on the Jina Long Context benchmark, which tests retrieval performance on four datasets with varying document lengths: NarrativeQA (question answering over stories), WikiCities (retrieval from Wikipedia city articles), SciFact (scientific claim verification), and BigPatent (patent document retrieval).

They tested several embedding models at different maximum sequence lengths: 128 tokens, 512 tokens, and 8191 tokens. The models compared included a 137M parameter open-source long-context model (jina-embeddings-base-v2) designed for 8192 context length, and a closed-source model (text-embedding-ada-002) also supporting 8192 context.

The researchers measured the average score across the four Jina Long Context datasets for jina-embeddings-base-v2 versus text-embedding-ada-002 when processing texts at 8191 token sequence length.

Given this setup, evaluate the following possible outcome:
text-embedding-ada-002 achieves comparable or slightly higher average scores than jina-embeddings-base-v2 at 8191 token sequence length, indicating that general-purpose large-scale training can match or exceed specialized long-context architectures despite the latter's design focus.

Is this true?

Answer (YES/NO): YES